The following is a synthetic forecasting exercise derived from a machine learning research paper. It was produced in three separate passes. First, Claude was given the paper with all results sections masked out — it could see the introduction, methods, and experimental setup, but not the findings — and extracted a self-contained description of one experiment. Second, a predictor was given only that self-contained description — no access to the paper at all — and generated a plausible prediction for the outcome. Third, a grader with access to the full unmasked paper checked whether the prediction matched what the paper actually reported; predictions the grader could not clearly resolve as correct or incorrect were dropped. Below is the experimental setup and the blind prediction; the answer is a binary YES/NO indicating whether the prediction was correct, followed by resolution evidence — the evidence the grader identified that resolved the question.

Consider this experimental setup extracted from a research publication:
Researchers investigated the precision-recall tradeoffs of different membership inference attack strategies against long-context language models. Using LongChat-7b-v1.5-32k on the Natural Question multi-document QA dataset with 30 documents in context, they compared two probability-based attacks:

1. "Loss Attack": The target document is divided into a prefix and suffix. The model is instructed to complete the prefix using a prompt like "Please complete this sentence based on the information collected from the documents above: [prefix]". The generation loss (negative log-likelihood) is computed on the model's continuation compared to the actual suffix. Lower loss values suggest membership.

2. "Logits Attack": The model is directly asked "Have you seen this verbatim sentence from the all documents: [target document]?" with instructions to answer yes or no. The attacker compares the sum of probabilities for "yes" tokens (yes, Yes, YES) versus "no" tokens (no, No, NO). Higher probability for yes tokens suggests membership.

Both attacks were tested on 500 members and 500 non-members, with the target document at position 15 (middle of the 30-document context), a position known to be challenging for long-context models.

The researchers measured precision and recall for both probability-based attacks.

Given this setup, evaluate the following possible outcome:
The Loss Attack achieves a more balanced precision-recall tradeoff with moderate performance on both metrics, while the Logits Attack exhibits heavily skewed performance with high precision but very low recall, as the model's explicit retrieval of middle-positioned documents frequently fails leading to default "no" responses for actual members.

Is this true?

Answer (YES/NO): NO